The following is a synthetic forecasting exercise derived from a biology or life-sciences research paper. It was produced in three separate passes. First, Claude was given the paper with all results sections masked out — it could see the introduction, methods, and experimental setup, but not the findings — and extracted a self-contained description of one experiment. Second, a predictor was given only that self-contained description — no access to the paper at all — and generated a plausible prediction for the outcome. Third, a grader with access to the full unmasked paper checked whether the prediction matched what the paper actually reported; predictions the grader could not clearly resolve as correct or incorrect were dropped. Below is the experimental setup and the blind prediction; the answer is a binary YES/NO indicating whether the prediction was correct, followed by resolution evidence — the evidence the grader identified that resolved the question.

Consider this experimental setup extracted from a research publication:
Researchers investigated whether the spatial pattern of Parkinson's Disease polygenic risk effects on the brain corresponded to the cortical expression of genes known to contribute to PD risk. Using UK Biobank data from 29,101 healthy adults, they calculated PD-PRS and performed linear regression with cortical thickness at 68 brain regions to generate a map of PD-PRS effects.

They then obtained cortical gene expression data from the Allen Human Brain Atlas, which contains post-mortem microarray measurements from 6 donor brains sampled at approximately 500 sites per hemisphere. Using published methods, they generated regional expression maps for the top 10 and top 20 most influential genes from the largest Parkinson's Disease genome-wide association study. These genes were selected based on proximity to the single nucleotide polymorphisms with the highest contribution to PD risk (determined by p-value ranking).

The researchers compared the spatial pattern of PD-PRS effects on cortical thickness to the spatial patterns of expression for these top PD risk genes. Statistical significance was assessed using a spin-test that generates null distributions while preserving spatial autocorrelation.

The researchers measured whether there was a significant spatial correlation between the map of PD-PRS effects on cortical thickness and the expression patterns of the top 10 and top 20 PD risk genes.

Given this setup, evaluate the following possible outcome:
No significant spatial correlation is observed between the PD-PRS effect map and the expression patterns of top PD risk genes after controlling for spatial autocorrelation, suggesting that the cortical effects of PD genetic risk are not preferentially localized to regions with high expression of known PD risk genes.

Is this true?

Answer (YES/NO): NO